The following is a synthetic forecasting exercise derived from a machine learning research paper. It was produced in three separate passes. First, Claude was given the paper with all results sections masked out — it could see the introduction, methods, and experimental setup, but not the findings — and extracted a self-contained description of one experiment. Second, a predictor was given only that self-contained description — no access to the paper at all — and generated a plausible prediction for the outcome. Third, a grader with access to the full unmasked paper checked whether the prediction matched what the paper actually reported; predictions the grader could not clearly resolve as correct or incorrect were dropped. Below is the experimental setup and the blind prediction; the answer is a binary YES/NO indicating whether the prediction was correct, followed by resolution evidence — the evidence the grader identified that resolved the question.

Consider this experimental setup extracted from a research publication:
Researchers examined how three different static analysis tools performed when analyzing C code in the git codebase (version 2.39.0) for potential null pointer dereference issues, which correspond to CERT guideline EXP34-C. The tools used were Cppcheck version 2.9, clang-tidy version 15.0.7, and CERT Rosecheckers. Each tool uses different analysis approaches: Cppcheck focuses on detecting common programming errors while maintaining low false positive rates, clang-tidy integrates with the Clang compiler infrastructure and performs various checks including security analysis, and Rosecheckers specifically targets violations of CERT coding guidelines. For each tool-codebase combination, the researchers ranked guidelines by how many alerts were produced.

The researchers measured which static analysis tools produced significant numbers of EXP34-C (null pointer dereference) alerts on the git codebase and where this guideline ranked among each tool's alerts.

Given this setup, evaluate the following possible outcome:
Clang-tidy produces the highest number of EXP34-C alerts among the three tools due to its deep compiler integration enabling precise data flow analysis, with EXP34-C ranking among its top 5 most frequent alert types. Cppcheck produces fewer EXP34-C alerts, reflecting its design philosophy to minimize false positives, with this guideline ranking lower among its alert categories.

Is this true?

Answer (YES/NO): NO